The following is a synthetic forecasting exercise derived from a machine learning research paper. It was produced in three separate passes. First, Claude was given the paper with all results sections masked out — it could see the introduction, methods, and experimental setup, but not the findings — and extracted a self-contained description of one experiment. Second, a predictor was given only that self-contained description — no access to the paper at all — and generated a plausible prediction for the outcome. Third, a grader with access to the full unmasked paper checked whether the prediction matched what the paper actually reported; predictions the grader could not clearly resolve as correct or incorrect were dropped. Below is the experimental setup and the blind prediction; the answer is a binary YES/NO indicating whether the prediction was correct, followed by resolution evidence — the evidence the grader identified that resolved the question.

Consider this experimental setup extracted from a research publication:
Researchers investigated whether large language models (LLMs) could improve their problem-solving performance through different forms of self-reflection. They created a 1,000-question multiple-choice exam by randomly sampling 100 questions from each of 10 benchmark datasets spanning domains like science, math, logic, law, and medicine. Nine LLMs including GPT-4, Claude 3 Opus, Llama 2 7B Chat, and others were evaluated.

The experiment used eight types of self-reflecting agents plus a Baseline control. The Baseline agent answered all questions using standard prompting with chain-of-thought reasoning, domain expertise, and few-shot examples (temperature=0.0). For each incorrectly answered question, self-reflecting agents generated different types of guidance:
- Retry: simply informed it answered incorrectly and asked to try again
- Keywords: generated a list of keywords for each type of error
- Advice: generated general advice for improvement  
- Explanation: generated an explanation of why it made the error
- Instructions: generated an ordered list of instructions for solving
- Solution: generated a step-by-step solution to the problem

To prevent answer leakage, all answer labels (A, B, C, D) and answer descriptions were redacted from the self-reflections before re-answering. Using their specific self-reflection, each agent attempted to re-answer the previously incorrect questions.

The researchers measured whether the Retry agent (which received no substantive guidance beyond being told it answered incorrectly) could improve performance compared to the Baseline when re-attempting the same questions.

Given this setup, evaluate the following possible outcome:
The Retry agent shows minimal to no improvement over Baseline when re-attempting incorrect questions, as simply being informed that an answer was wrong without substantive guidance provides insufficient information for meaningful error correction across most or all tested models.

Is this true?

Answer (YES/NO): NO